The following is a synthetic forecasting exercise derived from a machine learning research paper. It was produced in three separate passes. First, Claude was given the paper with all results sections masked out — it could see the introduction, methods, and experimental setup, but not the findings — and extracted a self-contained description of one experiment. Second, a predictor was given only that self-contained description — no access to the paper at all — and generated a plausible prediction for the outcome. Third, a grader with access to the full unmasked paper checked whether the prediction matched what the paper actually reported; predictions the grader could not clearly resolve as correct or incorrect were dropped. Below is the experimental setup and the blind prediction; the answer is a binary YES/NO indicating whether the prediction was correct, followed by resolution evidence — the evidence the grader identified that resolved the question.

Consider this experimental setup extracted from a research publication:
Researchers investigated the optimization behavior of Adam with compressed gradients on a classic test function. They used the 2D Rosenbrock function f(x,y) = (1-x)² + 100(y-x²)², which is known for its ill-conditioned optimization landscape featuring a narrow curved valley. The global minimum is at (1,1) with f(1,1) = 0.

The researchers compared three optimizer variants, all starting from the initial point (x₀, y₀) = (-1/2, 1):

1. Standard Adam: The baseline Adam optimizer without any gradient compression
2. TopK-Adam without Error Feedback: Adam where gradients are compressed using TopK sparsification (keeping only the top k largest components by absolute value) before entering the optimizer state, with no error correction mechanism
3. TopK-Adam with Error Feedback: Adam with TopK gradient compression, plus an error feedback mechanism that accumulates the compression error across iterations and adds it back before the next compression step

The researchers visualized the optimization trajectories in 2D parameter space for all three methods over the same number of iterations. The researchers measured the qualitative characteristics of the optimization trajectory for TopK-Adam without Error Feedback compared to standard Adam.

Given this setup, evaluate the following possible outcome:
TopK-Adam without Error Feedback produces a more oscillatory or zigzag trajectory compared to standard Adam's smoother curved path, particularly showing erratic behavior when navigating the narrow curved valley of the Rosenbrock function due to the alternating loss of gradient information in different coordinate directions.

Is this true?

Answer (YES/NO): YES